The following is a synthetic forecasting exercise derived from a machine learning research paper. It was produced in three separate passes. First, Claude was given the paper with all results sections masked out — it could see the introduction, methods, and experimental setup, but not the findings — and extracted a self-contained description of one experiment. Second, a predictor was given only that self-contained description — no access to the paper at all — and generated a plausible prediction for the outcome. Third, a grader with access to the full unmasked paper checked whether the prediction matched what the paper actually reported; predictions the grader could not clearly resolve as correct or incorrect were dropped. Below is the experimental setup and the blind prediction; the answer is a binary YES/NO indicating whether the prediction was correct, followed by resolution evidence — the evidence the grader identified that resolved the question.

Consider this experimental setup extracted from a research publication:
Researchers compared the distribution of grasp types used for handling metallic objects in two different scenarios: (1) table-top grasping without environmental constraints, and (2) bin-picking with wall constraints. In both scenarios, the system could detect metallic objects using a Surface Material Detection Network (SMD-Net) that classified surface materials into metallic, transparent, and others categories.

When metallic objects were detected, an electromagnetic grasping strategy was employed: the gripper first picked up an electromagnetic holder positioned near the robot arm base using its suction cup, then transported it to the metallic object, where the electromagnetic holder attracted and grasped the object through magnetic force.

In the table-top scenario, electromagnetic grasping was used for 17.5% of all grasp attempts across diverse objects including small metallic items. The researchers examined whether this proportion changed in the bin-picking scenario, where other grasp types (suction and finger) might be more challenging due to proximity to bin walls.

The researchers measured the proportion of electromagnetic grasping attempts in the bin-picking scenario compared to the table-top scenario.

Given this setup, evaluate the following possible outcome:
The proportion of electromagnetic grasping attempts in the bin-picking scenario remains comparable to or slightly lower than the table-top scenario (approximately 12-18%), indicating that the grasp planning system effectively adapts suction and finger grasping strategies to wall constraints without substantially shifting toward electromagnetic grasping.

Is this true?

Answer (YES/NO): YES